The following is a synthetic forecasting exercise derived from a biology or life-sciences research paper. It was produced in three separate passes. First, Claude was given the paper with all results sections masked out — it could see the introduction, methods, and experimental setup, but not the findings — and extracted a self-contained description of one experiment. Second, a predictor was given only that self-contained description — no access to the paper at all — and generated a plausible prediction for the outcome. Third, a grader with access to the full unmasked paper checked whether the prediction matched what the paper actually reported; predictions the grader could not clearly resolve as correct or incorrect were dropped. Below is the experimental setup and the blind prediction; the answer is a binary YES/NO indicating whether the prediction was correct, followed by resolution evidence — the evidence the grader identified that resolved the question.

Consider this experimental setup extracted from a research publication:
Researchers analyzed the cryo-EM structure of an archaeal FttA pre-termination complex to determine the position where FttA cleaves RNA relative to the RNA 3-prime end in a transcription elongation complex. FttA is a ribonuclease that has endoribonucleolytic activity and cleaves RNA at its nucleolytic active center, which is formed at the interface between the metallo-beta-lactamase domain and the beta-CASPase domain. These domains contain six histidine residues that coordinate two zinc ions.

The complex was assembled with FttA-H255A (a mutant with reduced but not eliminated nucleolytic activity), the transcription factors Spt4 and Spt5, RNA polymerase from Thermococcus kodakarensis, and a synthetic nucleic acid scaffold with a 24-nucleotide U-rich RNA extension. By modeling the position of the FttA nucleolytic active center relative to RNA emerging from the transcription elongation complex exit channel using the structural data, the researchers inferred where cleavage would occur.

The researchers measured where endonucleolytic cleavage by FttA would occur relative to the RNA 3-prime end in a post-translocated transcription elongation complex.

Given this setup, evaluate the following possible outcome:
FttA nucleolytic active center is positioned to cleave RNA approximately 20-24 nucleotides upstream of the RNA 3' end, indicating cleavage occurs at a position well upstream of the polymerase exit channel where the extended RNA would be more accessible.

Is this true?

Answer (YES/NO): NO